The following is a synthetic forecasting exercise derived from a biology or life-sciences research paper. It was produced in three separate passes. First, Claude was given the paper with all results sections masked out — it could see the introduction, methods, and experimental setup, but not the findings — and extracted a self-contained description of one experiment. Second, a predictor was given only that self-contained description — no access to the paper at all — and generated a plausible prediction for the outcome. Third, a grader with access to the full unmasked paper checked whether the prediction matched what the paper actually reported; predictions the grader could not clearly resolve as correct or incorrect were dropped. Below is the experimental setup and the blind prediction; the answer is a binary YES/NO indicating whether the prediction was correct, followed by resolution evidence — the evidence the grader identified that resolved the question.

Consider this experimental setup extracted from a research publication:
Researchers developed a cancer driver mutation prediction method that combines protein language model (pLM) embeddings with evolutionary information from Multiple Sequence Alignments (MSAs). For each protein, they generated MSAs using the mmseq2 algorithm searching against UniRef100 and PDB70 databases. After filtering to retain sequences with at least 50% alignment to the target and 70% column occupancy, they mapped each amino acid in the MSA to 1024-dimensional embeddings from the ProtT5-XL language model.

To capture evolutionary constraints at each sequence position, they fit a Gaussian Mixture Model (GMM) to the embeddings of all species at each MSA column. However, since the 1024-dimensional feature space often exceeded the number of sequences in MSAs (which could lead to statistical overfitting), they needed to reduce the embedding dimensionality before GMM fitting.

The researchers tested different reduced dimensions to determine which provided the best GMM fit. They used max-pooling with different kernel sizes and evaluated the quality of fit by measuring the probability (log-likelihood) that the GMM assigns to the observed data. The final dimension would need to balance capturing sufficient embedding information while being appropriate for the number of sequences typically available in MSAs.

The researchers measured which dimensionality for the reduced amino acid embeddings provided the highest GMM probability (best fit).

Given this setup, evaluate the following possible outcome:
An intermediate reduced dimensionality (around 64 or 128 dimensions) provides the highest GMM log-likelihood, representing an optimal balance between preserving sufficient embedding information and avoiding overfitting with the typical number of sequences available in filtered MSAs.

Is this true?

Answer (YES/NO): NO